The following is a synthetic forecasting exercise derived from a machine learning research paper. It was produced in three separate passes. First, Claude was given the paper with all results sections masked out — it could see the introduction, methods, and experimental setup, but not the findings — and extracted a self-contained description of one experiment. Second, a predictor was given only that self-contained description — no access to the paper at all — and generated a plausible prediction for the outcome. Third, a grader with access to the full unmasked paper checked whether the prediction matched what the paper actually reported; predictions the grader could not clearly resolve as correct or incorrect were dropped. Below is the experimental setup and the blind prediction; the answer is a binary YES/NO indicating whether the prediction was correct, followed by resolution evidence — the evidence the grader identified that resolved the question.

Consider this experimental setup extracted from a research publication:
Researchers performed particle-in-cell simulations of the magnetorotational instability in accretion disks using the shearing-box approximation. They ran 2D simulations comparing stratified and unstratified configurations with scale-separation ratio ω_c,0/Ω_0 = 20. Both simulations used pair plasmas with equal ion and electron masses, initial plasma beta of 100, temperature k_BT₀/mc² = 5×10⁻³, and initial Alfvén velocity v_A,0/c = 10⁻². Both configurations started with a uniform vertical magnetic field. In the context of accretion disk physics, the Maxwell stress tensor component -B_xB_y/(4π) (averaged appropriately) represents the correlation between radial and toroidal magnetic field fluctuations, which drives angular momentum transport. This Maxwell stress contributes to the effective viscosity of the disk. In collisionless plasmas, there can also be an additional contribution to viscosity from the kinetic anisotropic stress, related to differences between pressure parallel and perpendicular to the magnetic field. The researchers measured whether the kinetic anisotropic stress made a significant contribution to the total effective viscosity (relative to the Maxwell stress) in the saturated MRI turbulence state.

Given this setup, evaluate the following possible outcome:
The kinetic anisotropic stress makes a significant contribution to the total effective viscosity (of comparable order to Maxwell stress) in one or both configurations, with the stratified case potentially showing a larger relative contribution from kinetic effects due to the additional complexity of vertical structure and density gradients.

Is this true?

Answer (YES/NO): NO